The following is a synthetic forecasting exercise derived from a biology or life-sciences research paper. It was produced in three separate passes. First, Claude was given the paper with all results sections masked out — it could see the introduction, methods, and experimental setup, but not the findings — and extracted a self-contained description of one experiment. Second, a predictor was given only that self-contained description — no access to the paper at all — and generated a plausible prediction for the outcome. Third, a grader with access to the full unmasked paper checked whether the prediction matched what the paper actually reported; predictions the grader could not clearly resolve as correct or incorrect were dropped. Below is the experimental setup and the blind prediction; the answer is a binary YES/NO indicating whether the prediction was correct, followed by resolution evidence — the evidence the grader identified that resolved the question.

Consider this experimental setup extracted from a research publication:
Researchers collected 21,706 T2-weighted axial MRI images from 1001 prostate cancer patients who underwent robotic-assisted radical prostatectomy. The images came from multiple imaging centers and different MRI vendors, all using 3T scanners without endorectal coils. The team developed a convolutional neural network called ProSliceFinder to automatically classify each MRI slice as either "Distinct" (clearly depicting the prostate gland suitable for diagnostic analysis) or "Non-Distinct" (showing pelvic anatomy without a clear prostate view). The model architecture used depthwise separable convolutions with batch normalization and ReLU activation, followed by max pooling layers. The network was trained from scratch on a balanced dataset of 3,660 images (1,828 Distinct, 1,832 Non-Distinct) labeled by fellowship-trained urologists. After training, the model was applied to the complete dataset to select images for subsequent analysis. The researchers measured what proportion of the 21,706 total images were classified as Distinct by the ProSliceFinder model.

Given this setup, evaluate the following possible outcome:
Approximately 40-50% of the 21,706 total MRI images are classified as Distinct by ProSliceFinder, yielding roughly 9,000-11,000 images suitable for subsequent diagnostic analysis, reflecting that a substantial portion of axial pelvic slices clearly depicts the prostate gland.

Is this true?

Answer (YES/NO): NO